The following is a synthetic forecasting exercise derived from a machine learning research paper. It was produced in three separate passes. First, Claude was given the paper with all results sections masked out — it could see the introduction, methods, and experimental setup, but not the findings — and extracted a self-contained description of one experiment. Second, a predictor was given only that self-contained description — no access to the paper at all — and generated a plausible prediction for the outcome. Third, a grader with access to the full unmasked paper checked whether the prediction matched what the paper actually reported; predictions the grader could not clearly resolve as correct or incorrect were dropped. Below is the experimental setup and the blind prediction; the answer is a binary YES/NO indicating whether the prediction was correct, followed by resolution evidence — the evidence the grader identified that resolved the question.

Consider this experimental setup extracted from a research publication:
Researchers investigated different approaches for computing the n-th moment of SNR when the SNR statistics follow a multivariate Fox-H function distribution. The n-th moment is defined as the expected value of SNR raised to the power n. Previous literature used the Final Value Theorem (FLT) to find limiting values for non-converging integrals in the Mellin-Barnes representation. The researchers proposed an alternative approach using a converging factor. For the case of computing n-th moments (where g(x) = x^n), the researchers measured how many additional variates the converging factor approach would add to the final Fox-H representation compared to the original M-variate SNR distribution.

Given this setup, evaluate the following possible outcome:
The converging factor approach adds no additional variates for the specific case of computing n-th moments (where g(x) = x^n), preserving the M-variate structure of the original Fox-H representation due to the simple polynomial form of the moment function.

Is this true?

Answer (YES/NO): NO